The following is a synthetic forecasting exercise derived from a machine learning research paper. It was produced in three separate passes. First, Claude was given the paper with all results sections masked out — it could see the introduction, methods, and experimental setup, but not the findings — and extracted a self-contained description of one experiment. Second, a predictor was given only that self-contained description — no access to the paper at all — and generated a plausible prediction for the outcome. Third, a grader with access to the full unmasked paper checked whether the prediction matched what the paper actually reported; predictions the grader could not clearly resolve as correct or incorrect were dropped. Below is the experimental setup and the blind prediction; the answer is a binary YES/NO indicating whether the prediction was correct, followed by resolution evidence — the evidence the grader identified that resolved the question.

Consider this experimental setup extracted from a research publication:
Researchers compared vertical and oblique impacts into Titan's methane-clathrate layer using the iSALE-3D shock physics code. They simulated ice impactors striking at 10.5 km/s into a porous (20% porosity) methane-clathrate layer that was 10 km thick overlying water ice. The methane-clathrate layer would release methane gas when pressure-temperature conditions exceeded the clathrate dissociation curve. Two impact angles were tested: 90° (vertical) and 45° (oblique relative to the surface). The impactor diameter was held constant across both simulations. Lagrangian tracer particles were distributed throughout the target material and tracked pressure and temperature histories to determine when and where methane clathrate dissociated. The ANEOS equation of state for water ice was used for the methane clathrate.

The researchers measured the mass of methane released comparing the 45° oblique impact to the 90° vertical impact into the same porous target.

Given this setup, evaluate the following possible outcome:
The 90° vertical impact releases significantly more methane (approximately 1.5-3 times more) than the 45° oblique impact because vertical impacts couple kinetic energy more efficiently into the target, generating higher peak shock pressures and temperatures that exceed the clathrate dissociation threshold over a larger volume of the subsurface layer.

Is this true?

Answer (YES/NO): NO